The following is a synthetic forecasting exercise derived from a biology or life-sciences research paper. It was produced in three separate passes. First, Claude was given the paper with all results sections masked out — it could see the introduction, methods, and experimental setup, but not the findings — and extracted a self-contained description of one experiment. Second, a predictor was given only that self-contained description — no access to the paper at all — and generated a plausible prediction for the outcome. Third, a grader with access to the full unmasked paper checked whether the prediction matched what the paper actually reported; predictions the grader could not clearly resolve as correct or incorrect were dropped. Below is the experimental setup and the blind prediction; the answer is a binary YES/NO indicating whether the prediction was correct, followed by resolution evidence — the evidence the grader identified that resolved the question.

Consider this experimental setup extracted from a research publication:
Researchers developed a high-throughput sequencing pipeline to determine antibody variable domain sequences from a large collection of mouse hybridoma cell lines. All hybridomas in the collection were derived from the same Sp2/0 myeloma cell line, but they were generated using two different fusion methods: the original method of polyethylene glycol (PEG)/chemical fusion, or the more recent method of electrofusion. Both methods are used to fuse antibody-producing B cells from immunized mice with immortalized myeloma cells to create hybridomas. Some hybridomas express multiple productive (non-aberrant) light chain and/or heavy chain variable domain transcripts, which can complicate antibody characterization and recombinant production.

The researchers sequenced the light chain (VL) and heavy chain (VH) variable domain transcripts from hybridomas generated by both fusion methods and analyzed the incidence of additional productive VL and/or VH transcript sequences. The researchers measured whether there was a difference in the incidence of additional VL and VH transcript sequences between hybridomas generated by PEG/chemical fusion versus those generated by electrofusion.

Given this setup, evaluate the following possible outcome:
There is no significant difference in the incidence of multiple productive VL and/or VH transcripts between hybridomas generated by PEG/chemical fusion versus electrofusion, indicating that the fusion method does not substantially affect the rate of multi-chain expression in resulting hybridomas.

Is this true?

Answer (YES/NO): YES